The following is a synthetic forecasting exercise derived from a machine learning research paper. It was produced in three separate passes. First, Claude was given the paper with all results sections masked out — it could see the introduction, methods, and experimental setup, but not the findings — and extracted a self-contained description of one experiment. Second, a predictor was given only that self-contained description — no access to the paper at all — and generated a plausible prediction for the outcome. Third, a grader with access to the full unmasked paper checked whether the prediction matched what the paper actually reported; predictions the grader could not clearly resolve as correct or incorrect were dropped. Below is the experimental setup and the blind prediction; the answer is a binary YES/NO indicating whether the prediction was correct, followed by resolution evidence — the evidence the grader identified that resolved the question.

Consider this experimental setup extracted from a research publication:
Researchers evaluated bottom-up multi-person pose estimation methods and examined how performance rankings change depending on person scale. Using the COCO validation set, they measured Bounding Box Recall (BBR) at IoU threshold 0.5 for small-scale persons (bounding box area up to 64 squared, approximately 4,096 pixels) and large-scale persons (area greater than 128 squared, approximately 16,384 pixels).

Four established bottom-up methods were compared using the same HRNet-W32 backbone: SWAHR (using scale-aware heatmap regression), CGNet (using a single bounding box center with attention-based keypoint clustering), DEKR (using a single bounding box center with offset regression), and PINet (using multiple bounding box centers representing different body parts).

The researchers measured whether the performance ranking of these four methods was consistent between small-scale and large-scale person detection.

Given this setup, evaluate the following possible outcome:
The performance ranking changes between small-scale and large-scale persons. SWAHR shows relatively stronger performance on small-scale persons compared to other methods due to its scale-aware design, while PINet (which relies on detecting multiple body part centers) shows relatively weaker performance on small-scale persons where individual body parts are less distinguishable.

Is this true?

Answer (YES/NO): NO